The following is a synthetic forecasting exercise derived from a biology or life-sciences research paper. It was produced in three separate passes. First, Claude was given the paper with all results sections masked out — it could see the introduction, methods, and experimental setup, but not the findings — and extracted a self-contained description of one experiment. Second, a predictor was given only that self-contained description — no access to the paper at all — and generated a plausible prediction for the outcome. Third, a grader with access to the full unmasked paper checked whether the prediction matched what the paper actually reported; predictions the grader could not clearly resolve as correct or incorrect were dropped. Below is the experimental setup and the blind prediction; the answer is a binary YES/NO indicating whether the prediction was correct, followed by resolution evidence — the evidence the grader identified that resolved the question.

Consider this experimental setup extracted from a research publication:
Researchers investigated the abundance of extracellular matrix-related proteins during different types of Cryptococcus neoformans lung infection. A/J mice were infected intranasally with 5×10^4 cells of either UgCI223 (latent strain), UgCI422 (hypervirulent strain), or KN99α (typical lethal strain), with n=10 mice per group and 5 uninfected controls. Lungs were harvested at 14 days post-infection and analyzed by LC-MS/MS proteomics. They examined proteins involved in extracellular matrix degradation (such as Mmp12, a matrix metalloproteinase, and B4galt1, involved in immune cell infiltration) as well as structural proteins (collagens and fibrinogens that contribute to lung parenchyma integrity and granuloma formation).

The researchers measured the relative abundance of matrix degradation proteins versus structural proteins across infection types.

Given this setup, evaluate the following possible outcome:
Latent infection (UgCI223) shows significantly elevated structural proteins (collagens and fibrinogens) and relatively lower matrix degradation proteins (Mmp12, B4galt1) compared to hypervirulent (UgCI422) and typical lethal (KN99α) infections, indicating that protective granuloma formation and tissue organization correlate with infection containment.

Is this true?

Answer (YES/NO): YES